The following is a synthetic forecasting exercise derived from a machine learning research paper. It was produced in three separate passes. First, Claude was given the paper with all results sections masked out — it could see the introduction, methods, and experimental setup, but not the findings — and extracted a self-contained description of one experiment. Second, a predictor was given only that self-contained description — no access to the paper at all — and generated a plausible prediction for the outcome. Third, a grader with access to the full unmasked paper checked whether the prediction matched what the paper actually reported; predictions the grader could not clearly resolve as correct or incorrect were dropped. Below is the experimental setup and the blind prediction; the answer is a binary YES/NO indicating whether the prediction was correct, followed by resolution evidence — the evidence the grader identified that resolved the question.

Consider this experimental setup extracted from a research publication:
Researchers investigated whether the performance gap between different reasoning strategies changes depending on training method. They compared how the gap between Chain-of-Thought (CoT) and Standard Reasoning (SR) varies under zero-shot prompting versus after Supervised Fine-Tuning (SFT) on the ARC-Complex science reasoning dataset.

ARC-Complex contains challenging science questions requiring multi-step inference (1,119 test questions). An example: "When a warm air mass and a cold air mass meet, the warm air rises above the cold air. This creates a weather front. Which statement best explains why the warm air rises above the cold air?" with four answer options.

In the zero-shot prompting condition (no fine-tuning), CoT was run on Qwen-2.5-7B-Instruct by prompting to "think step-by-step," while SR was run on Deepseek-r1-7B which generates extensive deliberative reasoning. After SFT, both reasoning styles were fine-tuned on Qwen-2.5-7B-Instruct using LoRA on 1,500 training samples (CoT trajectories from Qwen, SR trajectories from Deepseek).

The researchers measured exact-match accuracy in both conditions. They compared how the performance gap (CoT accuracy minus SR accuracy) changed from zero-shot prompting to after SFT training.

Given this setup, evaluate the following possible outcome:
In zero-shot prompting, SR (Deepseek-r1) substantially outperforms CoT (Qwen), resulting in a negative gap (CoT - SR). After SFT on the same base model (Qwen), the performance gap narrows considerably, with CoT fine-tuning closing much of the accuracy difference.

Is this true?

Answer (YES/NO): NO